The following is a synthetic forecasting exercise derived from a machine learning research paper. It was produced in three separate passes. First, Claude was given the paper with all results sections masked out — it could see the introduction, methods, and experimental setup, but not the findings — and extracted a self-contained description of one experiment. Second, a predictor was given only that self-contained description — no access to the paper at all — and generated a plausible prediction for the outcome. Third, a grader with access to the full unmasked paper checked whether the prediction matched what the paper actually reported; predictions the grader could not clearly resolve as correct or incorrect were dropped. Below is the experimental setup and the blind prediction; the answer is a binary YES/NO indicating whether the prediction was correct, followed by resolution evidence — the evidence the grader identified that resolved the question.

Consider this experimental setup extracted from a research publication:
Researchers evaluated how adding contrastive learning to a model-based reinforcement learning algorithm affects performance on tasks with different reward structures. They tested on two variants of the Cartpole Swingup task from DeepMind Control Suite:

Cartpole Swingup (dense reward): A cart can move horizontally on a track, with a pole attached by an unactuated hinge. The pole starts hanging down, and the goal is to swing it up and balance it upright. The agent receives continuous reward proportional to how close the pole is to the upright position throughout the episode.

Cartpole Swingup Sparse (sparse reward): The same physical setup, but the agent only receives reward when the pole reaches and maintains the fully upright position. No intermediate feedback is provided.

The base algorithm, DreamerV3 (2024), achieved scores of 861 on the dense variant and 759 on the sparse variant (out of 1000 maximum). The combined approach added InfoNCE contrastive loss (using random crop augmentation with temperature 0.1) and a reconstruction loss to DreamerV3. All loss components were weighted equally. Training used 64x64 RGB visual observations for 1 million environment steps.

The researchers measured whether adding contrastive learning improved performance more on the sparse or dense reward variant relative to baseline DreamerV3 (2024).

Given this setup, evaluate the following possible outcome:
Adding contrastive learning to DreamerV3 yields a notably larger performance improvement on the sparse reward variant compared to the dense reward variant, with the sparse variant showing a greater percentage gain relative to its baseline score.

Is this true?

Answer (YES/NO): YES